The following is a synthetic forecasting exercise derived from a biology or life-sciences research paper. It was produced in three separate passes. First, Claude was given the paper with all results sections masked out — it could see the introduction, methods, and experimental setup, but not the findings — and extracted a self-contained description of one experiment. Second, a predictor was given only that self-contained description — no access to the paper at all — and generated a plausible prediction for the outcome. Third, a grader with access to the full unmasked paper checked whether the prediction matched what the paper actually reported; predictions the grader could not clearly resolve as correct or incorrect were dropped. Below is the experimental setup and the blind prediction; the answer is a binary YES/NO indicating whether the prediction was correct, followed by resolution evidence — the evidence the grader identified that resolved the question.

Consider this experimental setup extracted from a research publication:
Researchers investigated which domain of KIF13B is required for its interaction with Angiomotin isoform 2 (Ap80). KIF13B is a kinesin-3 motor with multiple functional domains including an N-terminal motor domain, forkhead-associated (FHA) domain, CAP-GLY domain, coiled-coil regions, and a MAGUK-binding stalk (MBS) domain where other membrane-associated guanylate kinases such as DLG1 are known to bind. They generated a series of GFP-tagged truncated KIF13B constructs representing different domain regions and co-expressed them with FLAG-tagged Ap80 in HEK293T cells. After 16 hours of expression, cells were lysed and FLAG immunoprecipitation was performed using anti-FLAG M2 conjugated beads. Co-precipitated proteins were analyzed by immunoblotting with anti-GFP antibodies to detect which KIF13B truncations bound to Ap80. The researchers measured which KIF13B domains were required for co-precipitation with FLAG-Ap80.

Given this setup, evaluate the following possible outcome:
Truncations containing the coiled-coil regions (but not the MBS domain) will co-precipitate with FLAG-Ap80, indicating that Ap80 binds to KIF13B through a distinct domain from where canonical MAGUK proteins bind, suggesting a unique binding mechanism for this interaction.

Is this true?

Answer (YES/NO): NO